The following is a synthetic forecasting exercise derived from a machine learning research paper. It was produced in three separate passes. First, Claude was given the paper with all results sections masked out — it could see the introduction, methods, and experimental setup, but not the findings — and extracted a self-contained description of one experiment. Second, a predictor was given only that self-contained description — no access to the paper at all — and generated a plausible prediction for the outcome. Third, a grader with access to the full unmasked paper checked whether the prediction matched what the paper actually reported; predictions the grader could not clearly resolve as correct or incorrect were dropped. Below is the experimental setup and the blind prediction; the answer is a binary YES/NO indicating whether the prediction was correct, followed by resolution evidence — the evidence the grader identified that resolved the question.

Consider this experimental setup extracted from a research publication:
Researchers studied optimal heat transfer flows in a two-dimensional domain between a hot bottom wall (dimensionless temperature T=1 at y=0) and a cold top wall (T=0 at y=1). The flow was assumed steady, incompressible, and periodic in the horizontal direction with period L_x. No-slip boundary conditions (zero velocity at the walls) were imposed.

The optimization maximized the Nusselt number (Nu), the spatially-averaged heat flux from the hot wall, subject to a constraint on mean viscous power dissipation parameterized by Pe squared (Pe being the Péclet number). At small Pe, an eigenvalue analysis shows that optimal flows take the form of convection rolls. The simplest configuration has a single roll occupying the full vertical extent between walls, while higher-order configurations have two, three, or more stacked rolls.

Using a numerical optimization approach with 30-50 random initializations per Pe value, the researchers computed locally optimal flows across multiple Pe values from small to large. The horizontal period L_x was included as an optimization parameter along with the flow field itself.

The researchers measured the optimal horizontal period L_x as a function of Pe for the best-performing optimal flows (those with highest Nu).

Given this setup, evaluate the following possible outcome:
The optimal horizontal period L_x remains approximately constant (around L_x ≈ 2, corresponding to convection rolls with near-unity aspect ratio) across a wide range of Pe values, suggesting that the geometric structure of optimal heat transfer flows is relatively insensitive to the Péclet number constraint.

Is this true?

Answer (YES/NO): NO